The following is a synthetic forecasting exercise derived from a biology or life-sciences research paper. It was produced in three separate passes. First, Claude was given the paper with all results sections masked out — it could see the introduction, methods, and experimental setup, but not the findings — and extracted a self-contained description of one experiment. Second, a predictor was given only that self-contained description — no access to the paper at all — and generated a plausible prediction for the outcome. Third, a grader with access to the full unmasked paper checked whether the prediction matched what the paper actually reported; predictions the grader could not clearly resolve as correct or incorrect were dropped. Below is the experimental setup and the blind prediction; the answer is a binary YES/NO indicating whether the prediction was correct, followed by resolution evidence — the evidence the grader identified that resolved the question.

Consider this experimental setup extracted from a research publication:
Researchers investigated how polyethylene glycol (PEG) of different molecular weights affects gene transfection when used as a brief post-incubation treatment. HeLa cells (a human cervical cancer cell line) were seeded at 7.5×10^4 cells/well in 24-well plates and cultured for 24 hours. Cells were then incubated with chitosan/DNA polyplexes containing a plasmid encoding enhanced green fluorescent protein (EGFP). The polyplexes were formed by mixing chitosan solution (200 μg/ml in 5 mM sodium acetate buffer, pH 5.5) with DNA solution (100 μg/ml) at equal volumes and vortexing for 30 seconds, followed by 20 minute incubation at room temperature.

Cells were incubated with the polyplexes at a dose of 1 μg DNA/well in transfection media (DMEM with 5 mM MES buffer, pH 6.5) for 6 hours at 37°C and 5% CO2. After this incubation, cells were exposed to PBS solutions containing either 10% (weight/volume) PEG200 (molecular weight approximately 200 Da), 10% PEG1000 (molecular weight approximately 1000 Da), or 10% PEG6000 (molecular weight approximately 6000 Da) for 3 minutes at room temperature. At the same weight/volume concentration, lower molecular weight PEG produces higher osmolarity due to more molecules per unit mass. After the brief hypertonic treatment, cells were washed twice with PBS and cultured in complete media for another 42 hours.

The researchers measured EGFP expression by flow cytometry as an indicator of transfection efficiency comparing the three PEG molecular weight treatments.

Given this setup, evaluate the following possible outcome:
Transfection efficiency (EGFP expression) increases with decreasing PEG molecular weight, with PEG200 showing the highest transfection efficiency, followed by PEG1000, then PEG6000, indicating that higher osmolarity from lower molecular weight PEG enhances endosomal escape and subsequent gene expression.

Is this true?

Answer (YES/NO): YES